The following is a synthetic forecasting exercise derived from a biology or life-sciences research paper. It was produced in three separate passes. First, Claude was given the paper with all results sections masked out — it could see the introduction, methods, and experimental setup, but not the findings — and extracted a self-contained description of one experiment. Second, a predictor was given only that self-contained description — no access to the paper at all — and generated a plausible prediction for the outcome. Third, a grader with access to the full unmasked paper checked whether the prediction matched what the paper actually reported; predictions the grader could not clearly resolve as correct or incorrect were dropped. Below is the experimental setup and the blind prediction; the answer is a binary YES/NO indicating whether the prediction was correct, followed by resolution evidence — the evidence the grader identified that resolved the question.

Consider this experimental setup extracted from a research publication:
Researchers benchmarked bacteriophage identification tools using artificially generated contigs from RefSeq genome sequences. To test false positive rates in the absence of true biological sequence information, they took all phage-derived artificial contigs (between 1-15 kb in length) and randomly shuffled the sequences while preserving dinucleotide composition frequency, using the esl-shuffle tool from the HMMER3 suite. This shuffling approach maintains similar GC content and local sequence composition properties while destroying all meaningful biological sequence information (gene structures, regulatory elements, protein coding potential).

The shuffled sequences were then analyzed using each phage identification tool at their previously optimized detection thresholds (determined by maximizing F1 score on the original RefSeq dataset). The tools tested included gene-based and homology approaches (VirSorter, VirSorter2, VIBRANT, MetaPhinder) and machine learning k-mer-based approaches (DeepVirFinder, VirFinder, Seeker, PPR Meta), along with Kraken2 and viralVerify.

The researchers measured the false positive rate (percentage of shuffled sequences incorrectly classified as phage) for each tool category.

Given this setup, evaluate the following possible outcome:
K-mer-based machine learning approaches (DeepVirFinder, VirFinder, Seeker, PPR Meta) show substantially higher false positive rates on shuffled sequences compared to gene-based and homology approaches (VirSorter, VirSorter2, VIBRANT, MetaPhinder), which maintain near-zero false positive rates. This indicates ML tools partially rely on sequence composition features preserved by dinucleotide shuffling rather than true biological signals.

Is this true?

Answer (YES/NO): NO